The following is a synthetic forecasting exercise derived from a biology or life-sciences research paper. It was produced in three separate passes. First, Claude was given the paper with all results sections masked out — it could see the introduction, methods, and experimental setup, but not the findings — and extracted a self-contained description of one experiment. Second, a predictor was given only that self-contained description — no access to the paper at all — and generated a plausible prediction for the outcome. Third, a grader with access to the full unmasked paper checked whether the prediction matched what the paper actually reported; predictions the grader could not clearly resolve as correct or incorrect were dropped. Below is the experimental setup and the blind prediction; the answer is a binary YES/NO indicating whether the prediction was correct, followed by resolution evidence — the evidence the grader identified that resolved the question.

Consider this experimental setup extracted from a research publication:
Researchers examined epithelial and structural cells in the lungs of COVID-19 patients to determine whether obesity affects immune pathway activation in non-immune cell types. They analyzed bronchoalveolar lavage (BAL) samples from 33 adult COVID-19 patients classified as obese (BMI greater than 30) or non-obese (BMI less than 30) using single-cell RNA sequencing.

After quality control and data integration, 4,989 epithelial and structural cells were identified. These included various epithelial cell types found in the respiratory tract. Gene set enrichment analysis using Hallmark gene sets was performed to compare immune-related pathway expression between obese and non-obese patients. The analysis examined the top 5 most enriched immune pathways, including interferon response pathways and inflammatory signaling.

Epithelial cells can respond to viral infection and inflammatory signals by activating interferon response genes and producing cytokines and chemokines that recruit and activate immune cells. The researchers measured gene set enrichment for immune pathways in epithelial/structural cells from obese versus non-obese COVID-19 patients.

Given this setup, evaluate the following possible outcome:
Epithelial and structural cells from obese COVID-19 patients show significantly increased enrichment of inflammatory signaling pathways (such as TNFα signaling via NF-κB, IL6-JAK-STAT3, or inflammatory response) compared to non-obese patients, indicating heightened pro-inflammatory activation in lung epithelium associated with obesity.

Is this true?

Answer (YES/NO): NO